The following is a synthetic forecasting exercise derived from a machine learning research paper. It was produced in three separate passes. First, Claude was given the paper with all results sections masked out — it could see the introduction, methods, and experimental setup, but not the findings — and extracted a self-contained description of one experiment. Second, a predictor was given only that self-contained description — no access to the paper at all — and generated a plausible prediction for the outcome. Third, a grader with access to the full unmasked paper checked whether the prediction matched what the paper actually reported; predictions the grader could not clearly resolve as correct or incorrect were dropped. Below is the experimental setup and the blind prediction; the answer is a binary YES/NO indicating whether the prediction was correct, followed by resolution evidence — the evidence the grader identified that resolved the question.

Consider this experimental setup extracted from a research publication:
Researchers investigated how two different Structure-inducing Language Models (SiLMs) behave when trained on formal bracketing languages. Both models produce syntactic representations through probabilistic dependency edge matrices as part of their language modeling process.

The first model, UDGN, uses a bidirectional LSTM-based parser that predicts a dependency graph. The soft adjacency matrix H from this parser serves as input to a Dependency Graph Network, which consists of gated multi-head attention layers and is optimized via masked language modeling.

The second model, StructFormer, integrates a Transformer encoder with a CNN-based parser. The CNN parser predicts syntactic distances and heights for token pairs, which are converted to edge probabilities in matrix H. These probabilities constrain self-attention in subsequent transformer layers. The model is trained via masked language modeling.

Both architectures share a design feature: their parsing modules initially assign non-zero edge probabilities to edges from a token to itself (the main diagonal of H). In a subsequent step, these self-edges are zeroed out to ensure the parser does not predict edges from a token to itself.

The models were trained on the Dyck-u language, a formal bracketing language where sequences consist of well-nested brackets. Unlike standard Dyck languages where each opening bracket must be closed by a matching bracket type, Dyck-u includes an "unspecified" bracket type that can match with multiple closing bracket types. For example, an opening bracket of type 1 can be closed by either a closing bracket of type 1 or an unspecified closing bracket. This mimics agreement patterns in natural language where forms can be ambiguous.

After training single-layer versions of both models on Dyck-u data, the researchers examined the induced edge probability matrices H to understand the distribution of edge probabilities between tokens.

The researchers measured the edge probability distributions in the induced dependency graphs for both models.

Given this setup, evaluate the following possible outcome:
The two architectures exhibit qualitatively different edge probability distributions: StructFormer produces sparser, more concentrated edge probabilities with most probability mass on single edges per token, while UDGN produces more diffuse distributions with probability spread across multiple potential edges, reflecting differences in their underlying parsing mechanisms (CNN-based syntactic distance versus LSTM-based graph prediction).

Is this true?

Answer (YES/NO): NO